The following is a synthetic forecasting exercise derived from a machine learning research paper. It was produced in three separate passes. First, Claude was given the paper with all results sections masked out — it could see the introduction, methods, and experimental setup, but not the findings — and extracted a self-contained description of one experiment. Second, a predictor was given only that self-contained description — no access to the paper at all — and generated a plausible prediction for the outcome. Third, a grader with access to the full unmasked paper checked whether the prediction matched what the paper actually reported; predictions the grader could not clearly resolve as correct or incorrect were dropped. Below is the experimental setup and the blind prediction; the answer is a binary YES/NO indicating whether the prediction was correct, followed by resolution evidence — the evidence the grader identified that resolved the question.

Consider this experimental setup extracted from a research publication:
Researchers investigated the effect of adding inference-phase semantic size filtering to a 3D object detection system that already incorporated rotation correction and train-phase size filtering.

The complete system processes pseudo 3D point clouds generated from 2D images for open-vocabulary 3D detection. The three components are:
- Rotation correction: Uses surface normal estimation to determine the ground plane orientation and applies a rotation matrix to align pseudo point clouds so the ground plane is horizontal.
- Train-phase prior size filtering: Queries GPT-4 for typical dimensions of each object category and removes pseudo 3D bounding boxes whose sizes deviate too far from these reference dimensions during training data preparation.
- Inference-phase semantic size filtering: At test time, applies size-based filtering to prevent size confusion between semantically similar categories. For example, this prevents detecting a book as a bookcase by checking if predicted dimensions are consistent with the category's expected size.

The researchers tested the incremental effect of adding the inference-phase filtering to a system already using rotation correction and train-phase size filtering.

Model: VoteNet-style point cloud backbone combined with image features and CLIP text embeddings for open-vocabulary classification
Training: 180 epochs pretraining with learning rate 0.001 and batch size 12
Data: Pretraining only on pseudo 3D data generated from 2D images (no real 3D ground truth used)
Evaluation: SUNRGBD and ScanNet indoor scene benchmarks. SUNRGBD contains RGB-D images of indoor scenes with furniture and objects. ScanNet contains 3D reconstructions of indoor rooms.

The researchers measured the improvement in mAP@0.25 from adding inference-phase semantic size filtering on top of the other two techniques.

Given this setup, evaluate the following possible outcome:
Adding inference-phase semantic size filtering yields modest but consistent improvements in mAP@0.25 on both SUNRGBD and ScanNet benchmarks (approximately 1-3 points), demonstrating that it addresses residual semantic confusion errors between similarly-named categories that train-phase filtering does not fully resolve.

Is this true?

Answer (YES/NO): YES